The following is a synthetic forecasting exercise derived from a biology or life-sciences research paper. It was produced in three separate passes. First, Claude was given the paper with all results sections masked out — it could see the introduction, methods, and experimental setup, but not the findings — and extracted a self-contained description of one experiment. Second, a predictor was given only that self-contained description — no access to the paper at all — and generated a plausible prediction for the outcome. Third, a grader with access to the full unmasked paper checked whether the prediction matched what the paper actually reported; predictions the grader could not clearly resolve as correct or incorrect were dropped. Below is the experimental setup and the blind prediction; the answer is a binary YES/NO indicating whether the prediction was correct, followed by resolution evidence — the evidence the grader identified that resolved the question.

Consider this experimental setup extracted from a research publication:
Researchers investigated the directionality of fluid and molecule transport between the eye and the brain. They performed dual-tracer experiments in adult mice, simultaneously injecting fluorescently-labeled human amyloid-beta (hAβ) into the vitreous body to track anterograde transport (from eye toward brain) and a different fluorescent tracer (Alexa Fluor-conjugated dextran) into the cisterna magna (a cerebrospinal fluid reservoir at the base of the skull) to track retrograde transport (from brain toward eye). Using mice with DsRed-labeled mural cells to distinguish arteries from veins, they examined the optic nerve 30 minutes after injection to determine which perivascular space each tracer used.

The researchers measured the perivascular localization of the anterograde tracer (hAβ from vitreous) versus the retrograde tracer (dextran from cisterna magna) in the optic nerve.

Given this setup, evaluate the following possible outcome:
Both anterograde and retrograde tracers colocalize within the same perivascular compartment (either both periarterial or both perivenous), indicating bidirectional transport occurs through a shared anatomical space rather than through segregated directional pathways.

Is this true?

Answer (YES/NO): NO